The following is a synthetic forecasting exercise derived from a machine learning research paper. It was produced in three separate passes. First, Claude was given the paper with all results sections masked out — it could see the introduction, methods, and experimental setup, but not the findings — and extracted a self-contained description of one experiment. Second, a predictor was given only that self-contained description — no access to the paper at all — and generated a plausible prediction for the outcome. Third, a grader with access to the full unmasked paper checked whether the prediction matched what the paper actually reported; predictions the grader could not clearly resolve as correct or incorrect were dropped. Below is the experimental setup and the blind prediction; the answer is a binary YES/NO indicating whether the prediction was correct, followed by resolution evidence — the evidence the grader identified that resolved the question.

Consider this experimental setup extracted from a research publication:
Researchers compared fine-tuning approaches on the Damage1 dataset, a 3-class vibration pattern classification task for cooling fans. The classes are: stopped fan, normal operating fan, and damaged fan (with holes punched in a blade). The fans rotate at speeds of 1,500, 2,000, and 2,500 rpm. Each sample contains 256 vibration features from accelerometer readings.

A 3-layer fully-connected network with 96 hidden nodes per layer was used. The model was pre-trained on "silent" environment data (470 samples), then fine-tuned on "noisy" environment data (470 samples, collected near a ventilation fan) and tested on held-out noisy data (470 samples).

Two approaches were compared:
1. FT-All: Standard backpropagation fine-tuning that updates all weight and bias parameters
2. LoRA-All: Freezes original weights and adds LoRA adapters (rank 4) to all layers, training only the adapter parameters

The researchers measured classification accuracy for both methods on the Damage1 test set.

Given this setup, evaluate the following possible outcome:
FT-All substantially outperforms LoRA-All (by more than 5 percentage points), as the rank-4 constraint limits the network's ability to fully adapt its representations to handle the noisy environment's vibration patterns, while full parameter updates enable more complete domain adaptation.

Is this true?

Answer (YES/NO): NO